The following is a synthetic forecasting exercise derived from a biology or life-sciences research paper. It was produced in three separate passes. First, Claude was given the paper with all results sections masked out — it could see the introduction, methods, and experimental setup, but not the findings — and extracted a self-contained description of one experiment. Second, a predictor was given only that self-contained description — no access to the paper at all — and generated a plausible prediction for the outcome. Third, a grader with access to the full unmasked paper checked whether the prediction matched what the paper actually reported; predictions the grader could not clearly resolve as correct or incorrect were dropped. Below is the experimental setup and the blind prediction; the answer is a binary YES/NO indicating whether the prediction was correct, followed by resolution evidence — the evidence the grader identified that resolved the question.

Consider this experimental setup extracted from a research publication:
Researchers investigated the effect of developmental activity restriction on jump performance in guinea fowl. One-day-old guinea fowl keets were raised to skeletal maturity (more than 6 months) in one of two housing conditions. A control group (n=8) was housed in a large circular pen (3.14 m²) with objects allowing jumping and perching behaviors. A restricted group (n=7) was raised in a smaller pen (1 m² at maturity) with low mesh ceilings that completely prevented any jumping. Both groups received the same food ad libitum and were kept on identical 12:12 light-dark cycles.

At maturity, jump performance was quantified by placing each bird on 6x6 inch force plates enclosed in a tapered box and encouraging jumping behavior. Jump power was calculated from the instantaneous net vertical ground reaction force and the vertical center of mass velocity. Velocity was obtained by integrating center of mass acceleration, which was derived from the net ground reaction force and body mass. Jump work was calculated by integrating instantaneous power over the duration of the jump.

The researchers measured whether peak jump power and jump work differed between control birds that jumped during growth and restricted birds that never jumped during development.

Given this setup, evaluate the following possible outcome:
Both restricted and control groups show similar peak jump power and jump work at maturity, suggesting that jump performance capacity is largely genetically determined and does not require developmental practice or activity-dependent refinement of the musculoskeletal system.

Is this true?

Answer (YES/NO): NO